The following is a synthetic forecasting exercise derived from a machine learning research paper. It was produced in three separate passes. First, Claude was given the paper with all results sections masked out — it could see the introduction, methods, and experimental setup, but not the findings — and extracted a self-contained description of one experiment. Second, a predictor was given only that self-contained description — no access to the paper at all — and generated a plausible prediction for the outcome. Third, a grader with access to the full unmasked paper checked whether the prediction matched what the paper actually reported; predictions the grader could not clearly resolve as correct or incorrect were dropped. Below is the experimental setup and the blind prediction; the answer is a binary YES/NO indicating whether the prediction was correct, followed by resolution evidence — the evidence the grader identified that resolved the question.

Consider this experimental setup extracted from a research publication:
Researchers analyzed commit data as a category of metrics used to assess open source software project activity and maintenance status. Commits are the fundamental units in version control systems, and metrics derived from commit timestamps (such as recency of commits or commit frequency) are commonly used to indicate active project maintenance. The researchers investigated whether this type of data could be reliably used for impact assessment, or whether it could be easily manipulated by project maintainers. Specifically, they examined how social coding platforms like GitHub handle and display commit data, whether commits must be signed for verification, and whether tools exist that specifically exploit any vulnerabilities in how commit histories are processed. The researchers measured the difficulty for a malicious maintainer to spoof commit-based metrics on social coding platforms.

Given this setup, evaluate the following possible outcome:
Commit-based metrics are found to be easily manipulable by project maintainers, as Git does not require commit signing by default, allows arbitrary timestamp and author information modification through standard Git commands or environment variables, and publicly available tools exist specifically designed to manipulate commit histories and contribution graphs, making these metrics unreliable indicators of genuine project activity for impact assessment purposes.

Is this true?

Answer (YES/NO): YES